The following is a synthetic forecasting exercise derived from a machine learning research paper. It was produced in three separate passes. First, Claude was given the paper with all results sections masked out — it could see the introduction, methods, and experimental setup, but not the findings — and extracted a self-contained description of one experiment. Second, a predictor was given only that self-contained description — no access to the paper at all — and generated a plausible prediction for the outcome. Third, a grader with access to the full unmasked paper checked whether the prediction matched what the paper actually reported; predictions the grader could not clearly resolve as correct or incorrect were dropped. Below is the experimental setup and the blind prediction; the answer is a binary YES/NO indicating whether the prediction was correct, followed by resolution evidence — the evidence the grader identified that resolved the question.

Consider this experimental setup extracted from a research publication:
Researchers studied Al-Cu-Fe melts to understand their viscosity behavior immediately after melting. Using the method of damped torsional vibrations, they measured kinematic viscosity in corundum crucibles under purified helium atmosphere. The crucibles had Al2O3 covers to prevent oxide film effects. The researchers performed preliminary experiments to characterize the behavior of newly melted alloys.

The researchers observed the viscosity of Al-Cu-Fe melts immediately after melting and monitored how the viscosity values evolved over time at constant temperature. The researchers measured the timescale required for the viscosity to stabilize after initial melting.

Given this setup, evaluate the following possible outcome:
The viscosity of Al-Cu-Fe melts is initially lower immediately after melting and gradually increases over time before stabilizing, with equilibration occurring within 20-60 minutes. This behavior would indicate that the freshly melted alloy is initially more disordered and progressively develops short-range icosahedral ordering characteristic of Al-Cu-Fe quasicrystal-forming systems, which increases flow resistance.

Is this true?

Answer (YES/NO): NO